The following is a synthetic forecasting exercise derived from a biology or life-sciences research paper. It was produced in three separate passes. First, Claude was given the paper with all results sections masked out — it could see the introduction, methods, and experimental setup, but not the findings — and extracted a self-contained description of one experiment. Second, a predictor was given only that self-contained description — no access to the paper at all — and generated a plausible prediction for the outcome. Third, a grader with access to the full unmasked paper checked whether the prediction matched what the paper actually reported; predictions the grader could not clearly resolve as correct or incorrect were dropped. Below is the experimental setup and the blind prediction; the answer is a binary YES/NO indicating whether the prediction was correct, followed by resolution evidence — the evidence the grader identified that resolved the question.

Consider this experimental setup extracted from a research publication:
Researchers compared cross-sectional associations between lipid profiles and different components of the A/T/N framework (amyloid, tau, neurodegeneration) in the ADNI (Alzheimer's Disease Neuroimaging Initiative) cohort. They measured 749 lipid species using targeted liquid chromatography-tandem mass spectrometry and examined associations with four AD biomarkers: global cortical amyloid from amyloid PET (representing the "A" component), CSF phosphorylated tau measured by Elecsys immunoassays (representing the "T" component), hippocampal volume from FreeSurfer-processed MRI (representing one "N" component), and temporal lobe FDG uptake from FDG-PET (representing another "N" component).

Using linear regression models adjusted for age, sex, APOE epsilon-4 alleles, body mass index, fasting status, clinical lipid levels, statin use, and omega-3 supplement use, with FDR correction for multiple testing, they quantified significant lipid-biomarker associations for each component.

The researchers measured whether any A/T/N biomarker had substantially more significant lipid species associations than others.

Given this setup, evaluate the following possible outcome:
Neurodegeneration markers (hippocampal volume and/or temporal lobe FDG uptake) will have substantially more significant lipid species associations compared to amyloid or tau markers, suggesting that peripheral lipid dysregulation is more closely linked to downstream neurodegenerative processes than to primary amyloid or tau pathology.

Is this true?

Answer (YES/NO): YES